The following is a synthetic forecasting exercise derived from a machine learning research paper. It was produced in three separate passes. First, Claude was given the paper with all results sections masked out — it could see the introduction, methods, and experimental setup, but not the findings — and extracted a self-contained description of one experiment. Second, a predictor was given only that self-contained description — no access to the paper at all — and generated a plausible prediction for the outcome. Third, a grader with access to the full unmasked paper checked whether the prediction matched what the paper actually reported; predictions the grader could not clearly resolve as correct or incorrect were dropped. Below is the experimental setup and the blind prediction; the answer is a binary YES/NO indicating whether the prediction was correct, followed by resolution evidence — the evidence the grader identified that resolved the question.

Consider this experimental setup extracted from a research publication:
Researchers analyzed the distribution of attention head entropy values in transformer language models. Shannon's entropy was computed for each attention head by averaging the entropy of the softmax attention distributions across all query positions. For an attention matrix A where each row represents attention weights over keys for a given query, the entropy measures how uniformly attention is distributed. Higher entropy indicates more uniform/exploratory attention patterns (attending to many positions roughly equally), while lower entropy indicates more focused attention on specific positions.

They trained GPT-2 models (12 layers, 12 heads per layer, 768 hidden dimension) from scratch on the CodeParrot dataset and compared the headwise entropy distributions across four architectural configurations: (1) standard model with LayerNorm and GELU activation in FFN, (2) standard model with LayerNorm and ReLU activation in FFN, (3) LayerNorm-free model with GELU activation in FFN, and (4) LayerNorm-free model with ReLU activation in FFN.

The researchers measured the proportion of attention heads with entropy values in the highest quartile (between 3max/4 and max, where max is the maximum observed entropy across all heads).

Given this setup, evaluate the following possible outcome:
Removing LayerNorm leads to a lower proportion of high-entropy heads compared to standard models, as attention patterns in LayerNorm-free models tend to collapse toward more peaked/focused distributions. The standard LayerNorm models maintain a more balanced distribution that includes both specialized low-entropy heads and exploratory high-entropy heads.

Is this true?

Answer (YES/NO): NO